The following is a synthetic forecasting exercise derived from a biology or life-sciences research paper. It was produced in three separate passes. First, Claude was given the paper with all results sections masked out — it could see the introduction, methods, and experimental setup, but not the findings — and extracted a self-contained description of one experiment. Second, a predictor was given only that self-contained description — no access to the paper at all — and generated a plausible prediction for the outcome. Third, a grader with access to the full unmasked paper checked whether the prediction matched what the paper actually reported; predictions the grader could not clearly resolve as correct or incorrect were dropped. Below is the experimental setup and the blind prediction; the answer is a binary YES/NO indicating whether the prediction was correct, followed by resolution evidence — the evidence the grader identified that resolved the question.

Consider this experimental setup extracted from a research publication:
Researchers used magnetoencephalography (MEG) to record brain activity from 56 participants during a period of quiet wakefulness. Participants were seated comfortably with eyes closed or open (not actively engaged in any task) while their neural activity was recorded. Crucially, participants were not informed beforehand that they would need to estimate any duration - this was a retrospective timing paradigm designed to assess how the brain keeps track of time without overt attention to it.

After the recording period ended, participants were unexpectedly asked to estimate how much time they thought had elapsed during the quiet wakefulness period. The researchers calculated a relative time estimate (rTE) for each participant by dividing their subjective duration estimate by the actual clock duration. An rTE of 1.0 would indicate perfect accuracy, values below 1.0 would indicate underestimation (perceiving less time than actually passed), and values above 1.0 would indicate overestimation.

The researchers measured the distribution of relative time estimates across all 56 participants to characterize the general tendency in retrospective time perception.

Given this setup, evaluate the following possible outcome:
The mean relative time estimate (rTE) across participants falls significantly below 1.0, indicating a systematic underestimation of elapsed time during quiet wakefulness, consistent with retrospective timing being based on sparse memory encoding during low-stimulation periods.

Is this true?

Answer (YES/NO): YES